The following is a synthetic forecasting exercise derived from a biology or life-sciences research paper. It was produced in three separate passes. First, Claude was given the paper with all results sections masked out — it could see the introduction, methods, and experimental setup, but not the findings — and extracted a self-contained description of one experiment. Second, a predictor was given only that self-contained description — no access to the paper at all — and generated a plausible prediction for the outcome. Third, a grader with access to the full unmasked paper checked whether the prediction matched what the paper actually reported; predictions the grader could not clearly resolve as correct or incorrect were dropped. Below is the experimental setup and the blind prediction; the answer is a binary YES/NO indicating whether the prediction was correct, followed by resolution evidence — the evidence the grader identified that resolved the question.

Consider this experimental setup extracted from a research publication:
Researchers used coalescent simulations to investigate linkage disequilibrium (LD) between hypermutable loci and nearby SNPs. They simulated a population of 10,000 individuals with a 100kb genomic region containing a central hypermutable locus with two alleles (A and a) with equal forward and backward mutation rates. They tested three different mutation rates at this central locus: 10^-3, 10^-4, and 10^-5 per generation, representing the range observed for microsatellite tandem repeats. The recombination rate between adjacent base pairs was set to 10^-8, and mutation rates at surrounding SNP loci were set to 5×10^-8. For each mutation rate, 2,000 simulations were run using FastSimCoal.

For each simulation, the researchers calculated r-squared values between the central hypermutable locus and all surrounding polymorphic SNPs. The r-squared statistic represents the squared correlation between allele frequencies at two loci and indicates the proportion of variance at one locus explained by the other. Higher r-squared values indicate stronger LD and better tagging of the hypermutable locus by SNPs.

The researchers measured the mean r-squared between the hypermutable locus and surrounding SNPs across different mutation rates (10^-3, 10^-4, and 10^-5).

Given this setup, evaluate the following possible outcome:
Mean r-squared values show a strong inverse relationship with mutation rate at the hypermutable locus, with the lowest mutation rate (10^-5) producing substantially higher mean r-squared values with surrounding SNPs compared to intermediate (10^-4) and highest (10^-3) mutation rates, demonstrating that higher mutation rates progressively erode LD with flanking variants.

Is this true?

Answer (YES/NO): YES